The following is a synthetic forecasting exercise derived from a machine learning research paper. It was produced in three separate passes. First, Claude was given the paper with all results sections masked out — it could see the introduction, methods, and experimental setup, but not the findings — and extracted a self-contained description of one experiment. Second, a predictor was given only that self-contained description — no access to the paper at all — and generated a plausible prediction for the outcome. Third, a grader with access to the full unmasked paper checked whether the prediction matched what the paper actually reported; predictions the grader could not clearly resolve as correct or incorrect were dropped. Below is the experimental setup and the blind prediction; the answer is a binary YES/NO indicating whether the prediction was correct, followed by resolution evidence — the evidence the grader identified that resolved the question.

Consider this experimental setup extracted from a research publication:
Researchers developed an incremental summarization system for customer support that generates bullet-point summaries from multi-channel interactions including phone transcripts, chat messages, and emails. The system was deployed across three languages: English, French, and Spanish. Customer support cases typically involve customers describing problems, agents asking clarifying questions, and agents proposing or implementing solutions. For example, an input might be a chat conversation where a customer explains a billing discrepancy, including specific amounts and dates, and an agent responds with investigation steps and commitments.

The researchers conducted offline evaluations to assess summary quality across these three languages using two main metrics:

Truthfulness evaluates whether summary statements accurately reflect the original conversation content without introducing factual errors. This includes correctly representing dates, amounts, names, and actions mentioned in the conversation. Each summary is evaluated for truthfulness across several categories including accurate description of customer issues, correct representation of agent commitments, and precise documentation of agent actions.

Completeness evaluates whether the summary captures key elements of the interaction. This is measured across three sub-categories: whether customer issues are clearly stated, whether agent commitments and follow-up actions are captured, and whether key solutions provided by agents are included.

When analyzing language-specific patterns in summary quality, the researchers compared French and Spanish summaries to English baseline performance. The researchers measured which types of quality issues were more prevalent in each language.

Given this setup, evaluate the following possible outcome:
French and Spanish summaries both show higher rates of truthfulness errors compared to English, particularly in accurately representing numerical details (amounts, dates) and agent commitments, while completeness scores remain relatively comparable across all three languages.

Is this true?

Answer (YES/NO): NO